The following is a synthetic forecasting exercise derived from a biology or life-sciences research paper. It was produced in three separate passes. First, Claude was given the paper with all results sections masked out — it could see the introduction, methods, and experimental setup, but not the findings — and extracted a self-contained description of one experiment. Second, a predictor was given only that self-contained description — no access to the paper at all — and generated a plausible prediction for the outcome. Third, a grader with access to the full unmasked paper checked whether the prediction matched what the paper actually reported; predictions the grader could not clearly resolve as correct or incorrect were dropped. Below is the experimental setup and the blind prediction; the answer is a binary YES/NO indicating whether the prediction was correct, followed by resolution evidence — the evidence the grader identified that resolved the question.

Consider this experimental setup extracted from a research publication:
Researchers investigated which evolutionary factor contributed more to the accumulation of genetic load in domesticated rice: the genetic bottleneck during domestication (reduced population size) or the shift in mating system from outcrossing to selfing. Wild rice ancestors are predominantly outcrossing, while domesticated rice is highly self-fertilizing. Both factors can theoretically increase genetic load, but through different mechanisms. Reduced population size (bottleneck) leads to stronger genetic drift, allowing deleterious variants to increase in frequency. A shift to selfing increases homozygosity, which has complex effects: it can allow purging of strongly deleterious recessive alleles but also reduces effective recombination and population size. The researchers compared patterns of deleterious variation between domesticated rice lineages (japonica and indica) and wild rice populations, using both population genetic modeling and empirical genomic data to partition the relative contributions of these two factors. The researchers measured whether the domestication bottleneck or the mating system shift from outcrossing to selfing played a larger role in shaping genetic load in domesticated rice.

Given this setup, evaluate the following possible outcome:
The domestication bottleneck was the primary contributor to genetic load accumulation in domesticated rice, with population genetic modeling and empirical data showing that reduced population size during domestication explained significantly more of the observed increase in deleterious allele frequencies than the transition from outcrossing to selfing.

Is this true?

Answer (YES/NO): NO